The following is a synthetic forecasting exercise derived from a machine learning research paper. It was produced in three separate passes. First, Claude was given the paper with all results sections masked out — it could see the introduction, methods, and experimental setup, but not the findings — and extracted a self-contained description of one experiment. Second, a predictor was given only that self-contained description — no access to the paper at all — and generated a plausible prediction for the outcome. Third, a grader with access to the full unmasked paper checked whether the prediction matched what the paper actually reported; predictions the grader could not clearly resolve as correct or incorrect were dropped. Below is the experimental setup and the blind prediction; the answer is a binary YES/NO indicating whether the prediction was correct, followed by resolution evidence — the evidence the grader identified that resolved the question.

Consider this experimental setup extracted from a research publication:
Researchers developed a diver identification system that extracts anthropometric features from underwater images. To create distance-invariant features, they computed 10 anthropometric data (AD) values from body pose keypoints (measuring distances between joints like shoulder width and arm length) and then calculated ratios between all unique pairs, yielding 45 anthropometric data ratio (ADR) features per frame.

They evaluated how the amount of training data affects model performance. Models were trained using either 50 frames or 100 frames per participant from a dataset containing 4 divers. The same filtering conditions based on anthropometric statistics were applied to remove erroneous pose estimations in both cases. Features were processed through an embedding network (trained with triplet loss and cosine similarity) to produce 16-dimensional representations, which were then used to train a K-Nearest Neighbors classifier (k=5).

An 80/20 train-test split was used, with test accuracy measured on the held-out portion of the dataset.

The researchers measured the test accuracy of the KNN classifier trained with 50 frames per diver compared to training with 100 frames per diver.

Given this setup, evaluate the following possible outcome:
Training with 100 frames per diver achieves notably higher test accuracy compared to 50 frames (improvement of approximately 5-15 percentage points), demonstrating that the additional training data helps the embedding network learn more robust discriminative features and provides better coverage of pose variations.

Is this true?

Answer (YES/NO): NO